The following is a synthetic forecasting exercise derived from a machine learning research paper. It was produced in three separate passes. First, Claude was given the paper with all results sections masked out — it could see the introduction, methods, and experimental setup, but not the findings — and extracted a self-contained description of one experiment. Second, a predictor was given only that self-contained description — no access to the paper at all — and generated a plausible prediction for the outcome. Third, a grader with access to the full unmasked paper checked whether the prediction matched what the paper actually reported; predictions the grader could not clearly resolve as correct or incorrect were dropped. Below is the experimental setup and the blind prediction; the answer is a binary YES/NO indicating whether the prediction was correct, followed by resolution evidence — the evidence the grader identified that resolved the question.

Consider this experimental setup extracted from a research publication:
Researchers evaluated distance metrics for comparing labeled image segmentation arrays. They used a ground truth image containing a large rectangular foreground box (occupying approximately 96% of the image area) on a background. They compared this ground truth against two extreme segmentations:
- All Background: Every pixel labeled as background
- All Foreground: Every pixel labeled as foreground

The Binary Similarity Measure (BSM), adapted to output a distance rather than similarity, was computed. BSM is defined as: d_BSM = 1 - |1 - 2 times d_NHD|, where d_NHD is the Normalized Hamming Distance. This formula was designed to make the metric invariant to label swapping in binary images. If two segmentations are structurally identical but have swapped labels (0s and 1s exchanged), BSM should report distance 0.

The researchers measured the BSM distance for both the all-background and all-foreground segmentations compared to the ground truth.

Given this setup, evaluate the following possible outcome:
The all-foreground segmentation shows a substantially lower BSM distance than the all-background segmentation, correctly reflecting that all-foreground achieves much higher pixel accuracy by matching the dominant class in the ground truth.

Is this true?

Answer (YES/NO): NO